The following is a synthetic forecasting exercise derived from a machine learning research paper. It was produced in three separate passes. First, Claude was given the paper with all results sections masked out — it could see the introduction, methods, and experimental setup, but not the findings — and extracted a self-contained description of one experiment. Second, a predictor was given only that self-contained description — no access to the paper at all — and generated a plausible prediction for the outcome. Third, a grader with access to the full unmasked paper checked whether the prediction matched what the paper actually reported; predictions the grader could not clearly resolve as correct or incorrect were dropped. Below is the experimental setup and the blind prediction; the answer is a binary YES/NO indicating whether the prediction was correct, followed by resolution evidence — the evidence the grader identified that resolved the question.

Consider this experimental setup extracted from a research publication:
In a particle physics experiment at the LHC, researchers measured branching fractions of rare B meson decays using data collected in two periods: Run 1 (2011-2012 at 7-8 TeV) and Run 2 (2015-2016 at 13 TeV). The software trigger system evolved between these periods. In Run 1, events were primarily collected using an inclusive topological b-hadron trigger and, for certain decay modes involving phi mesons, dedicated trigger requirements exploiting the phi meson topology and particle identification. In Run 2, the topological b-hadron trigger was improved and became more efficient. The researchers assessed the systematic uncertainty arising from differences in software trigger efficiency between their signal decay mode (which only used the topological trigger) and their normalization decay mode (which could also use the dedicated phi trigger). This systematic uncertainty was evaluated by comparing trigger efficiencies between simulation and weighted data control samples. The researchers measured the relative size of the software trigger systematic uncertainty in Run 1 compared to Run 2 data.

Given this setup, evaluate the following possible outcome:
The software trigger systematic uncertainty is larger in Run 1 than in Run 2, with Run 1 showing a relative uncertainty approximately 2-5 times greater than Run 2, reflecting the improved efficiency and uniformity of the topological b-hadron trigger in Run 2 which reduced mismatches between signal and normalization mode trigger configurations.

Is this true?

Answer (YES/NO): YES